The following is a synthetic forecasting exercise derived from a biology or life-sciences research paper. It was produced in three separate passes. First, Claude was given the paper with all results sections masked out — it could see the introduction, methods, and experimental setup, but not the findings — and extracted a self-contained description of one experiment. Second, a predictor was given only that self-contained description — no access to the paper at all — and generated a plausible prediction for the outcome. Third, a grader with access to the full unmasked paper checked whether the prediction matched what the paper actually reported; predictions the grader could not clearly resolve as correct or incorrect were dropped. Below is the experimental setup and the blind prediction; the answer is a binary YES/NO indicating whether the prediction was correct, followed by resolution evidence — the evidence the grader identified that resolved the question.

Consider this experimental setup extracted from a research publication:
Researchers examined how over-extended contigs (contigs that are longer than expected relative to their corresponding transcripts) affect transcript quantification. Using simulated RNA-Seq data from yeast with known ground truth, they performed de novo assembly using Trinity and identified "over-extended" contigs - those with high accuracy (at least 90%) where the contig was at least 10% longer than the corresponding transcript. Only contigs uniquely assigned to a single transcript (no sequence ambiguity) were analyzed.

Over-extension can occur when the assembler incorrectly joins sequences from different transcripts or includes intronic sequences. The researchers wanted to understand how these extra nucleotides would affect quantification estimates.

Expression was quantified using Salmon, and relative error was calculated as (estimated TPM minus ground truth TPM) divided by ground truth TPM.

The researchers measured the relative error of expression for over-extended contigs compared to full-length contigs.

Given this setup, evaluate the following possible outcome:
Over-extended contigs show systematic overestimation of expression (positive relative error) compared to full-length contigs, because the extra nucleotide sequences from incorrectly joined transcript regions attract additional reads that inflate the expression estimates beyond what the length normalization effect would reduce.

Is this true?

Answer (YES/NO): NO